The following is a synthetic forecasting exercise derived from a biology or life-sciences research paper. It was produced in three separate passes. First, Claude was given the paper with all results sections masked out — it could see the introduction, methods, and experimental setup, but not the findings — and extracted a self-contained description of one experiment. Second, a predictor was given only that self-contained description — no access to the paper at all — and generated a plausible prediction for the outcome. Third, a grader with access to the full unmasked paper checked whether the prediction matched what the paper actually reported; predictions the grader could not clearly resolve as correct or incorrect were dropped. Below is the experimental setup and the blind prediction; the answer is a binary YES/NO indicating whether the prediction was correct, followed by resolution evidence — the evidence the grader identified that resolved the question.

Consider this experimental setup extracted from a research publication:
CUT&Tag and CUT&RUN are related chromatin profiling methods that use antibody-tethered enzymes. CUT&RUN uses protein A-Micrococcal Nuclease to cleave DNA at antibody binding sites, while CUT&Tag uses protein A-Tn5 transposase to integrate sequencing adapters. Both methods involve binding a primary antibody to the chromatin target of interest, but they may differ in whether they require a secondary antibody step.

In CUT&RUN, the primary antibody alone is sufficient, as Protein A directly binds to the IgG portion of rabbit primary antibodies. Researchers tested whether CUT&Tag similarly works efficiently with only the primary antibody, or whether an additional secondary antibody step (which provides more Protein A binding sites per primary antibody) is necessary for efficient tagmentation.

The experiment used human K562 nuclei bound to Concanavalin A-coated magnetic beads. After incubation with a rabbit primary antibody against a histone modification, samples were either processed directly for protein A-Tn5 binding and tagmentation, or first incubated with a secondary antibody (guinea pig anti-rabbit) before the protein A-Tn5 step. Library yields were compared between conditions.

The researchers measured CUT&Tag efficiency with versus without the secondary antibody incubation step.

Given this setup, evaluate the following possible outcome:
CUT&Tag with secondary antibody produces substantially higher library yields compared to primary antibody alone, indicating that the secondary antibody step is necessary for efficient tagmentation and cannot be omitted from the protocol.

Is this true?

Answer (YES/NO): YES